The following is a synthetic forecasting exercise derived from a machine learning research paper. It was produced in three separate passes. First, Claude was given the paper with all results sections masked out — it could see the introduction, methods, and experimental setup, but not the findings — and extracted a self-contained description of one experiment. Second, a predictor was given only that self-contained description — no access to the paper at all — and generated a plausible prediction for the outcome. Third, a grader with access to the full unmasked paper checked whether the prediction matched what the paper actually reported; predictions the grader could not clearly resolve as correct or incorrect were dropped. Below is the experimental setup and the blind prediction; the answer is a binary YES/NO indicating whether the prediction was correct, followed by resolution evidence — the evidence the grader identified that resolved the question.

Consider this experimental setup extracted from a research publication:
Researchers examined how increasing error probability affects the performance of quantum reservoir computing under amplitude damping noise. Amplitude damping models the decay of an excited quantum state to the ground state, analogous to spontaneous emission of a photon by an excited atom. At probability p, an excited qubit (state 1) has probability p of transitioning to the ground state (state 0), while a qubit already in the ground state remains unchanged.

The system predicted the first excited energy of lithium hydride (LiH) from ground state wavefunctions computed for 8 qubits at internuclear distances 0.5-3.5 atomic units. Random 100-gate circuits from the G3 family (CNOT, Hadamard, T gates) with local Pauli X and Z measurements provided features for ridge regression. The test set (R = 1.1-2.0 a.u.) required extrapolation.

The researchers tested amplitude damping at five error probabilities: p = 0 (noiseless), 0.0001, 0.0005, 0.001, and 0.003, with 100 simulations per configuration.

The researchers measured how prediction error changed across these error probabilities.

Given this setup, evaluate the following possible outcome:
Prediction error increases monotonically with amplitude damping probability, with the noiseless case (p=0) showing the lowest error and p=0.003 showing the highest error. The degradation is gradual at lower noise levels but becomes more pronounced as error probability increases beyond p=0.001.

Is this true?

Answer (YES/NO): NO